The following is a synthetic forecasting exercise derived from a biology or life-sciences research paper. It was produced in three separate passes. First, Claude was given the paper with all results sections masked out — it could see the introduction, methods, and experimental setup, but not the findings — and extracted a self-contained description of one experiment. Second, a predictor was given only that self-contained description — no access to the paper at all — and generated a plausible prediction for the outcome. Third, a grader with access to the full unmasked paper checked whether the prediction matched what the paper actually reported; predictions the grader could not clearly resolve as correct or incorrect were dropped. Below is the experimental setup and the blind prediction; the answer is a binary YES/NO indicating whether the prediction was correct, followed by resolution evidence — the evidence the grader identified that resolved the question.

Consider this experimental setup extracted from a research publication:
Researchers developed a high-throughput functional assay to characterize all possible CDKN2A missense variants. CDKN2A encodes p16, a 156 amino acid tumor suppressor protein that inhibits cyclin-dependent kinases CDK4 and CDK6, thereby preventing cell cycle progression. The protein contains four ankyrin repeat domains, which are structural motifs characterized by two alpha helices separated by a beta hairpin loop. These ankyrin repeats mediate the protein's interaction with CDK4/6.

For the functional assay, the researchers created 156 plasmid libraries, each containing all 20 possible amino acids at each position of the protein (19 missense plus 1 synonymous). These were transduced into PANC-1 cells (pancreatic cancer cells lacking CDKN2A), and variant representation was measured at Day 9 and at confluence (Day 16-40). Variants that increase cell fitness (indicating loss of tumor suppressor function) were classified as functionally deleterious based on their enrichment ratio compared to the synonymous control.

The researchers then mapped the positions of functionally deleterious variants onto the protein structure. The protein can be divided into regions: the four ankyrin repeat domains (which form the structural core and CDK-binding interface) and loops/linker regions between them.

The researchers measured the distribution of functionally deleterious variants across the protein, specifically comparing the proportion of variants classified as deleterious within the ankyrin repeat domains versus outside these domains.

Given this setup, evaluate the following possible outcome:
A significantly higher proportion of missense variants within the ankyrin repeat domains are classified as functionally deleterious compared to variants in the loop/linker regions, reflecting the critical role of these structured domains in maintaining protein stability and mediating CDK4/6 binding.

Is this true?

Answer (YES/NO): NO